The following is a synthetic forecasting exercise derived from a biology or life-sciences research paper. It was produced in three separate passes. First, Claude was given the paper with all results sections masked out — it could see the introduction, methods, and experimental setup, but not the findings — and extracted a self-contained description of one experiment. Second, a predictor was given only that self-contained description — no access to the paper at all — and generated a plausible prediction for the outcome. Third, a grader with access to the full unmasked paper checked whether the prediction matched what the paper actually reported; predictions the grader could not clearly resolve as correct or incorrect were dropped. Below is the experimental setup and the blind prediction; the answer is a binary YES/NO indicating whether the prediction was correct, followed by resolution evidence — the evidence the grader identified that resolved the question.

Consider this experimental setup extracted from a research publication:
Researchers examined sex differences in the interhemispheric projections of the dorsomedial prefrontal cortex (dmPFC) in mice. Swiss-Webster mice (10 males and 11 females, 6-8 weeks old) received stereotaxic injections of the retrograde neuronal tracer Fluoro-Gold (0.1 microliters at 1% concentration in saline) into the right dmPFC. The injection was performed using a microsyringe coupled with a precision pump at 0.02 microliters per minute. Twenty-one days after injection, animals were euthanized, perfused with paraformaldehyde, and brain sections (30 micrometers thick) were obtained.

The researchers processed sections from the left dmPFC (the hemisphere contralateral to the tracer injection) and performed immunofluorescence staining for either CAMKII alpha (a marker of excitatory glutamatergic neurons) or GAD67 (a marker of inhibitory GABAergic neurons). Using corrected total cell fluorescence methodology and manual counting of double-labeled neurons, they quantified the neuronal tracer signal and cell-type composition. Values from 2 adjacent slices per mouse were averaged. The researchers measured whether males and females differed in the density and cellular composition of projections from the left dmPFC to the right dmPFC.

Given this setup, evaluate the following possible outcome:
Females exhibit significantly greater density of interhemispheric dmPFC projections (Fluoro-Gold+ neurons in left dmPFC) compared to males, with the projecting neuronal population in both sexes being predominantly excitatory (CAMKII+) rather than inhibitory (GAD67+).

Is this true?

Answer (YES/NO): NO